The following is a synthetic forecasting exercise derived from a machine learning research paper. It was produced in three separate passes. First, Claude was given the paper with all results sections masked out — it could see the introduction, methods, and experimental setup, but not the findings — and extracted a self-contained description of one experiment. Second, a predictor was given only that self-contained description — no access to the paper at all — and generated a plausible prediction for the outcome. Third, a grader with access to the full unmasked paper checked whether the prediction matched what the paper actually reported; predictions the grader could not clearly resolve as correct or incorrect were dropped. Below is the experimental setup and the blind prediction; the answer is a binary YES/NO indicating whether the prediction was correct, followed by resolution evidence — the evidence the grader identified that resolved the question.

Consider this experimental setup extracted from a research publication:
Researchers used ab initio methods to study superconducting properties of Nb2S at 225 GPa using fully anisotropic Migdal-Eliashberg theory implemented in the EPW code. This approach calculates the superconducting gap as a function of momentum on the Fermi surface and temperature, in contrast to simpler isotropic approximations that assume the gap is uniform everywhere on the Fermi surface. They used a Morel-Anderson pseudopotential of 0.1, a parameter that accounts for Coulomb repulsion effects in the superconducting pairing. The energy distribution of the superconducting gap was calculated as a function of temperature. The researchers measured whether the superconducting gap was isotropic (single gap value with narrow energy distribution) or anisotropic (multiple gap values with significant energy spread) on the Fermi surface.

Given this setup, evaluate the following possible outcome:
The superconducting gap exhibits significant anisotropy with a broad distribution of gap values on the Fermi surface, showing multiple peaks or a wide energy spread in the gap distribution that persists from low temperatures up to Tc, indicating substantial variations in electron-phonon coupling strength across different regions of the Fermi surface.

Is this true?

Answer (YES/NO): NO